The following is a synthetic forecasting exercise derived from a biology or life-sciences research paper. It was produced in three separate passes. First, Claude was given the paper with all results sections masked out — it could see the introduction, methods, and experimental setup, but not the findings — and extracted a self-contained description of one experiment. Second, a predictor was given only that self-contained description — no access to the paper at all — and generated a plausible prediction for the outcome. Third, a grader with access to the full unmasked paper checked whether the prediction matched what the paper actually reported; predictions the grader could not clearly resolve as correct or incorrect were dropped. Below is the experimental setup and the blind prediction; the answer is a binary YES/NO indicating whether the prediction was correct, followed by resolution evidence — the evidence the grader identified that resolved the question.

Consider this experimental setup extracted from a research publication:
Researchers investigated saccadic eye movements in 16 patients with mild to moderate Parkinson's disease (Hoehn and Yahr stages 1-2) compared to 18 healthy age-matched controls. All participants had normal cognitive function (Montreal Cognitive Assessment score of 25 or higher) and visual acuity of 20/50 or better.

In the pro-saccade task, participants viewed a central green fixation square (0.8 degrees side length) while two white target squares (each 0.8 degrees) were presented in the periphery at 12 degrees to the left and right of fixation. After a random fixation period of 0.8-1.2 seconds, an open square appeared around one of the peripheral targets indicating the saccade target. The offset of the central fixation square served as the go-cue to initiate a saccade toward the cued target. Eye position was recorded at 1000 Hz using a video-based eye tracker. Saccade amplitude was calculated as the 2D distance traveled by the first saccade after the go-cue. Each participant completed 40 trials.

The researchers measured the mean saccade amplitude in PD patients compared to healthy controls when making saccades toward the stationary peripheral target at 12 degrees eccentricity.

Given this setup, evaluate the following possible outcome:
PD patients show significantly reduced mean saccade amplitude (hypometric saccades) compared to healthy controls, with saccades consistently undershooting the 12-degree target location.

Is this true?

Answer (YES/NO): YES